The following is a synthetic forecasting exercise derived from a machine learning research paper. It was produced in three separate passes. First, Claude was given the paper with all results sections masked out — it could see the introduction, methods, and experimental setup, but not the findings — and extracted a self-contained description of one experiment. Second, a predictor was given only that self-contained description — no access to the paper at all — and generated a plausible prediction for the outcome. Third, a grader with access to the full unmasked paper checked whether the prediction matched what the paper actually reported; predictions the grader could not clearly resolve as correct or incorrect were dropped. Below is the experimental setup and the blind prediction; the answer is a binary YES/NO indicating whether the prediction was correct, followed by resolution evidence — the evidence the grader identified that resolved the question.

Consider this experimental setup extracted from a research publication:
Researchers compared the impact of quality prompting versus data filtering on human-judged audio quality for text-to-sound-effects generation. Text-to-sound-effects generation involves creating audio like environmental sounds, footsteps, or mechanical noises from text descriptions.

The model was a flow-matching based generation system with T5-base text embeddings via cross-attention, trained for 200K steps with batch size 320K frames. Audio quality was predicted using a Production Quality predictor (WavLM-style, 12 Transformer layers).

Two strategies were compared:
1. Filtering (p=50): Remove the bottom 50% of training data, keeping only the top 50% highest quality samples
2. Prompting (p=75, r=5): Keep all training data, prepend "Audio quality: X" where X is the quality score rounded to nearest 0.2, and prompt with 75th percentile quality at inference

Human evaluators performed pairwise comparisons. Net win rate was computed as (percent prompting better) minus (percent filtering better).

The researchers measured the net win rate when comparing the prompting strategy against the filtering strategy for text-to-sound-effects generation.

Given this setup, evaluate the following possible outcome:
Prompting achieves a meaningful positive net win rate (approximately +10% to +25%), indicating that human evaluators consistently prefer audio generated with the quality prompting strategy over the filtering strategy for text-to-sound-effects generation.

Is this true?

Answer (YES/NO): NO